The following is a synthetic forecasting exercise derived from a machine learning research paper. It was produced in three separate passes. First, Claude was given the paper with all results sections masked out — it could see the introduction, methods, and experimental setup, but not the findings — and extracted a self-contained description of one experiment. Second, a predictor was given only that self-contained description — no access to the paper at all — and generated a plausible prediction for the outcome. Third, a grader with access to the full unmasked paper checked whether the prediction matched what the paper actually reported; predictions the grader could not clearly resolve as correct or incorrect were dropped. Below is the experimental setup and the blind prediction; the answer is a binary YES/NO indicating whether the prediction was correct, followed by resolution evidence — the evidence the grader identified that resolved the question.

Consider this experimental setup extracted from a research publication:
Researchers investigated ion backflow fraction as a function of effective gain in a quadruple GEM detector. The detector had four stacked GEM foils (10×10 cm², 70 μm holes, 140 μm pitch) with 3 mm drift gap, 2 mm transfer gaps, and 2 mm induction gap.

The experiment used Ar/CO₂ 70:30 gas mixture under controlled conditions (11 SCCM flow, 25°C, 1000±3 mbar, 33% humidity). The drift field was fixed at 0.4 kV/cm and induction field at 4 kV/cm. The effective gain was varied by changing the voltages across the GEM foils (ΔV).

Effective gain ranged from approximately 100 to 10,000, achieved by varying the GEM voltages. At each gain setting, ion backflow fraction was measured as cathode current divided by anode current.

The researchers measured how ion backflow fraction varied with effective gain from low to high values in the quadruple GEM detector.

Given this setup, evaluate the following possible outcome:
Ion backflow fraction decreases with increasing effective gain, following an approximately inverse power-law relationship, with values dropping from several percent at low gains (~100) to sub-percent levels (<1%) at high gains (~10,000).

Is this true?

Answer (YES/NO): NO